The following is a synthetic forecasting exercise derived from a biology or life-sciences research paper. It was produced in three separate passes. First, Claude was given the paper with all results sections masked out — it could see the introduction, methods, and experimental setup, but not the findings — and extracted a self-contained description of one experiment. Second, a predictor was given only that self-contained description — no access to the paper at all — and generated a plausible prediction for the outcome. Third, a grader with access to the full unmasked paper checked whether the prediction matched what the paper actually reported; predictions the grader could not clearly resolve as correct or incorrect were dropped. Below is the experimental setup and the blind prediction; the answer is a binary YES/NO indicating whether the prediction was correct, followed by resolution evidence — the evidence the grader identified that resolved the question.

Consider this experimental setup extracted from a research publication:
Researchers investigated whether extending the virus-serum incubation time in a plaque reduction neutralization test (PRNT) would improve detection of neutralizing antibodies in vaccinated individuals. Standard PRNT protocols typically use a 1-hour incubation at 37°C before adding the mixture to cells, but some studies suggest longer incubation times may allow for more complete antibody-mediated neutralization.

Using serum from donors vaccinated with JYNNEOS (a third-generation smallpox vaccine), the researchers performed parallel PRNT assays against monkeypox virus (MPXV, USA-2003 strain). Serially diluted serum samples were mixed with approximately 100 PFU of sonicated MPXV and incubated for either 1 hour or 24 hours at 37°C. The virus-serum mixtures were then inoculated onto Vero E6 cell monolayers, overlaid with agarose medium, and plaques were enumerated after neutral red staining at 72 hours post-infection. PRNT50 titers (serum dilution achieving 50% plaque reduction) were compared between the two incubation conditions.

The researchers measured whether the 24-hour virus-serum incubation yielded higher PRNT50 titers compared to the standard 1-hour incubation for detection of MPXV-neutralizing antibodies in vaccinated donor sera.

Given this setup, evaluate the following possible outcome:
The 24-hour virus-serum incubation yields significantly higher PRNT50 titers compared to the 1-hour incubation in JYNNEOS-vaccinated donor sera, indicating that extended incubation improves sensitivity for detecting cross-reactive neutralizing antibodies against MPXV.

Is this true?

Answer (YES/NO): NO